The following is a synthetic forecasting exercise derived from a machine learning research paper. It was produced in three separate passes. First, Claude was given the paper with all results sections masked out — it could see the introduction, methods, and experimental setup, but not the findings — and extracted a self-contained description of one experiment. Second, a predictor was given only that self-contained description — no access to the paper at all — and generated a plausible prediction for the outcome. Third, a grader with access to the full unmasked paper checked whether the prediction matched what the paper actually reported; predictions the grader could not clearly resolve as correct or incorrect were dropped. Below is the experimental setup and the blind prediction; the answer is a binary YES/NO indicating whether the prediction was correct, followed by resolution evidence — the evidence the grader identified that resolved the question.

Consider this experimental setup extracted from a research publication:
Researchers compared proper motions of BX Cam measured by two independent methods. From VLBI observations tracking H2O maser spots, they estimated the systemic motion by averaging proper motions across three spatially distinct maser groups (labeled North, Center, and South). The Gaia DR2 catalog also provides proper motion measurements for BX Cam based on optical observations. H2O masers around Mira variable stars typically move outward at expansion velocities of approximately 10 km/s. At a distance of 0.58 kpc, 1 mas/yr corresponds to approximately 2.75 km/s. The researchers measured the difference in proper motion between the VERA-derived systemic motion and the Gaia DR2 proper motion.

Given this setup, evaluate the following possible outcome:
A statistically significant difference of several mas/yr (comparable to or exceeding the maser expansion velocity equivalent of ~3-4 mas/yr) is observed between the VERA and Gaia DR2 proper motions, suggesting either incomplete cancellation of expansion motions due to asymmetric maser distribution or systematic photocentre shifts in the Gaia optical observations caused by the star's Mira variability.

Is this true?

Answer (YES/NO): NO